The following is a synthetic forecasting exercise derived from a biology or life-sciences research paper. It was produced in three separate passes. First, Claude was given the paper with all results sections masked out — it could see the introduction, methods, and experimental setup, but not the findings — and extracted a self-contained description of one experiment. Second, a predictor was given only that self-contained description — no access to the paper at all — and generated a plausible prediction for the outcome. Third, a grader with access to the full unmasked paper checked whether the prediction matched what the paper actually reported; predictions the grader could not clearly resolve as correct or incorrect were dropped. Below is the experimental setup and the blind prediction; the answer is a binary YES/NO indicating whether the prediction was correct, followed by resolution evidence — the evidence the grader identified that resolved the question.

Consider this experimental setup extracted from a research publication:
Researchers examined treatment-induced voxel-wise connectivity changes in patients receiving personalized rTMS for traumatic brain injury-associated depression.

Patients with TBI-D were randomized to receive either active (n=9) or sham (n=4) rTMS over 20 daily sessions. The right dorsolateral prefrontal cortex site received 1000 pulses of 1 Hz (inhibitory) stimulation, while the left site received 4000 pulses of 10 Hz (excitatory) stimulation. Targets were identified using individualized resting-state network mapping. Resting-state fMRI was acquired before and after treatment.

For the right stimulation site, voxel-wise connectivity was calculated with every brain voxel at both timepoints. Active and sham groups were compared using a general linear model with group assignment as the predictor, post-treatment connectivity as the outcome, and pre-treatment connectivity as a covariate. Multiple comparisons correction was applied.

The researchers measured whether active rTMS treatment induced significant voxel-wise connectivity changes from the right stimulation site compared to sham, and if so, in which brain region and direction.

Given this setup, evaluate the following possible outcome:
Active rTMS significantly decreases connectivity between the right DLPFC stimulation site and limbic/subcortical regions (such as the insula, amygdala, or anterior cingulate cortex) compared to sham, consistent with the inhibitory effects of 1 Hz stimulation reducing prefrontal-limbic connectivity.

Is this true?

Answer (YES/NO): NO